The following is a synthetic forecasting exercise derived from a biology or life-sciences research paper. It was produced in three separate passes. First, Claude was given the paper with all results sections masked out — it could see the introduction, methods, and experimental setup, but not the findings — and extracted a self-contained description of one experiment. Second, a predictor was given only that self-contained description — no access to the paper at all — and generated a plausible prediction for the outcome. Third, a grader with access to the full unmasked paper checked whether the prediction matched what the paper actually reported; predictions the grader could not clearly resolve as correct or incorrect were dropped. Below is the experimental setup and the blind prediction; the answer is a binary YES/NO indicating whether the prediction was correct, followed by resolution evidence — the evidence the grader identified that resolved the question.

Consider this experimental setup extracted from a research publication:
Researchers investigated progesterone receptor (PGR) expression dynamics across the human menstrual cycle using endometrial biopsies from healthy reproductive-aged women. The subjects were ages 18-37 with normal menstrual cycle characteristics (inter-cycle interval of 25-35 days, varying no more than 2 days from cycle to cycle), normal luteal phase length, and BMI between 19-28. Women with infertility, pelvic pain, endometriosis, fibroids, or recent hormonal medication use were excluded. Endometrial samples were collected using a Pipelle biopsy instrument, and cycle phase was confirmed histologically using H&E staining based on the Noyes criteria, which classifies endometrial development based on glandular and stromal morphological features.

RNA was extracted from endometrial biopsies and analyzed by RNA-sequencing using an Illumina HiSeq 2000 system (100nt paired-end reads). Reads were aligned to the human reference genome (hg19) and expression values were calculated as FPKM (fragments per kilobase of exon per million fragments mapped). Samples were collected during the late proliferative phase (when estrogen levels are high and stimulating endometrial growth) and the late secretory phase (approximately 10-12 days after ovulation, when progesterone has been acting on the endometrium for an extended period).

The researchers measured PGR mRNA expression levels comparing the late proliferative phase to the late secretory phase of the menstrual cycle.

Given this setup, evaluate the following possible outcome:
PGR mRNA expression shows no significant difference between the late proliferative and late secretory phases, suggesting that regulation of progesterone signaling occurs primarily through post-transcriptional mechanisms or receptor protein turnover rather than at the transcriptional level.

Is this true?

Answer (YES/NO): NO